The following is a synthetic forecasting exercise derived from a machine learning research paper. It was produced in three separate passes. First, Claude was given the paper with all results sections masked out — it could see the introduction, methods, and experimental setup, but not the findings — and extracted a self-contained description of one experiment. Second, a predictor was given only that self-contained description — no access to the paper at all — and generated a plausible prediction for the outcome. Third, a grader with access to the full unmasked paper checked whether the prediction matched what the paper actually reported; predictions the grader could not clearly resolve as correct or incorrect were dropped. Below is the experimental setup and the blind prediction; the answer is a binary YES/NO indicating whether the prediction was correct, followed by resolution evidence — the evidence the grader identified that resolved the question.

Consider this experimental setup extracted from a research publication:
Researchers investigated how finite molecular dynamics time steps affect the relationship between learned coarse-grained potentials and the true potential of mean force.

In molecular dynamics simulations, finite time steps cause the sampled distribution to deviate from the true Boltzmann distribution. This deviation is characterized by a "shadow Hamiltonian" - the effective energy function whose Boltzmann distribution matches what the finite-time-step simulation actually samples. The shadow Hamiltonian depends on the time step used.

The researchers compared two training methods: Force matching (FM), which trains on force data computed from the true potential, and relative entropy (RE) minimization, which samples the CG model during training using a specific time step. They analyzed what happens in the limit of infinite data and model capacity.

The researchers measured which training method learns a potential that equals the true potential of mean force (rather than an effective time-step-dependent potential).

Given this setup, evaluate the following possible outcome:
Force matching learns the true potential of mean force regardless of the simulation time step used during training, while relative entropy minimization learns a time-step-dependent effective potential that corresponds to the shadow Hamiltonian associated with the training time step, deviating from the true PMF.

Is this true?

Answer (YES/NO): YES